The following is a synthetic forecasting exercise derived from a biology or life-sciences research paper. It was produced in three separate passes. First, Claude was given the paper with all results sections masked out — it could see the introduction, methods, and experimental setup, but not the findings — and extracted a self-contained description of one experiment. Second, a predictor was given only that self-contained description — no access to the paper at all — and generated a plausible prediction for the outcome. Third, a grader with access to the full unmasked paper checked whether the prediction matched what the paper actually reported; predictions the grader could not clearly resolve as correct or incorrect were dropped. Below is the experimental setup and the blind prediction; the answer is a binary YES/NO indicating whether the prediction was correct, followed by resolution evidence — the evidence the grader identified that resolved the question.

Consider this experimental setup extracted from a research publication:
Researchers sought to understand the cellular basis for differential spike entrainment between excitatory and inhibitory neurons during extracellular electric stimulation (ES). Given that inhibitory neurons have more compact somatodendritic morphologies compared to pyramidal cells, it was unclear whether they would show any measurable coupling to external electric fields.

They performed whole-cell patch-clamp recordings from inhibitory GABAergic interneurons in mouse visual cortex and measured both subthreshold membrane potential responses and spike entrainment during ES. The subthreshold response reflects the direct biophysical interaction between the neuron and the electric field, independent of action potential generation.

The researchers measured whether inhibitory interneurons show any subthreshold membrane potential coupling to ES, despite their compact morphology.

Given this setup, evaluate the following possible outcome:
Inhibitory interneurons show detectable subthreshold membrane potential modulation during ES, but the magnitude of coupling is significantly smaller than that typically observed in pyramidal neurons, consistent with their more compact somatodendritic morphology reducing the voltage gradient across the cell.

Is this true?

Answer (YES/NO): NO